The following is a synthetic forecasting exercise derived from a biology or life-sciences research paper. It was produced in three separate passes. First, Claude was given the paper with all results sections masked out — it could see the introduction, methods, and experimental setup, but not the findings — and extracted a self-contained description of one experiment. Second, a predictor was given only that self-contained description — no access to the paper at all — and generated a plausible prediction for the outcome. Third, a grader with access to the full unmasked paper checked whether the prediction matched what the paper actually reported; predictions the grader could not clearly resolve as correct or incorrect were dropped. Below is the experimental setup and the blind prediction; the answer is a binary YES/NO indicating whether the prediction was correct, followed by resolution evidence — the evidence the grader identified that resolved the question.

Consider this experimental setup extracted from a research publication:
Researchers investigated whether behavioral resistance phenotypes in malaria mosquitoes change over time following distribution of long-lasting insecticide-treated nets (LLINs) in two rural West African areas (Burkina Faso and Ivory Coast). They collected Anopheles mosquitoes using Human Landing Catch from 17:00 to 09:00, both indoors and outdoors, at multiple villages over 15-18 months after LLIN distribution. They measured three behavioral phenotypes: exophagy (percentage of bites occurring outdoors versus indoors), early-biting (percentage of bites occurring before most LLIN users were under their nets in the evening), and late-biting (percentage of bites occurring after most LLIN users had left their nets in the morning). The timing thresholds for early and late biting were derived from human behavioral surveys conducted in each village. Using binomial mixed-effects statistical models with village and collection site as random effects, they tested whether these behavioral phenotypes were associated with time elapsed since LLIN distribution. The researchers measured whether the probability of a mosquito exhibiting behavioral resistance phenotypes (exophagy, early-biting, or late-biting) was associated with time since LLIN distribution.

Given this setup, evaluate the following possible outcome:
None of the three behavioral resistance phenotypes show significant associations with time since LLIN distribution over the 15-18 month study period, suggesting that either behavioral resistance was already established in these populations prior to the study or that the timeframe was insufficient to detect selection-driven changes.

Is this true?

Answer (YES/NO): YES